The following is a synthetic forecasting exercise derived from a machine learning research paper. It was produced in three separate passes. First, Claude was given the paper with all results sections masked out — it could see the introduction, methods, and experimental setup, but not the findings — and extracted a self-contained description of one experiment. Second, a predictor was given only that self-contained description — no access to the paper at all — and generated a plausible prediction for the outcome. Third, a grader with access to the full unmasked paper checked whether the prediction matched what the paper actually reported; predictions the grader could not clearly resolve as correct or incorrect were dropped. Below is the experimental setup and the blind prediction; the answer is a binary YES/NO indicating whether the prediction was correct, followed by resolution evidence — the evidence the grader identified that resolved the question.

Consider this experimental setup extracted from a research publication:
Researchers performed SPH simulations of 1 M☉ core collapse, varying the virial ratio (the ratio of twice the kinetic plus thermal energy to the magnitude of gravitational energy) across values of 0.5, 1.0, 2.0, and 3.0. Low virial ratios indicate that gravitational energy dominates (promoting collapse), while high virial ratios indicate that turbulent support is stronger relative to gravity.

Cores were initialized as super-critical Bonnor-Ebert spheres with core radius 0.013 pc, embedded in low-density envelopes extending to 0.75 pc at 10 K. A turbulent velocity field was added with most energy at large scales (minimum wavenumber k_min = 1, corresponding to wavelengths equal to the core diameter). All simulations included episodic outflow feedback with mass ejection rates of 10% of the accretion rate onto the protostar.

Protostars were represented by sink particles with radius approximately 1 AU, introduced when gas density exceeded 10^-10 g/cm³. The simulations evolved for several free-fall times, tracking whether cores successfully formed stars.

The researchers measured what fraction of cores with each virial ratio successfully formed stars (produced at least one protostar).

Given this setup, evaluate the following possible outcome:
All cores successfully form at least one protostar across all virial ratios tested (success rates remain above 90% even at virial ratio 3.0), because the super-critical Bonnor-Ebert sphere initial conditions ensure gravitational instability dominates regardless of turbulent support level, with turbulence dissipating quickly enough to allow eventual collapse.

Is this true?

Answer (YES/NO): YES